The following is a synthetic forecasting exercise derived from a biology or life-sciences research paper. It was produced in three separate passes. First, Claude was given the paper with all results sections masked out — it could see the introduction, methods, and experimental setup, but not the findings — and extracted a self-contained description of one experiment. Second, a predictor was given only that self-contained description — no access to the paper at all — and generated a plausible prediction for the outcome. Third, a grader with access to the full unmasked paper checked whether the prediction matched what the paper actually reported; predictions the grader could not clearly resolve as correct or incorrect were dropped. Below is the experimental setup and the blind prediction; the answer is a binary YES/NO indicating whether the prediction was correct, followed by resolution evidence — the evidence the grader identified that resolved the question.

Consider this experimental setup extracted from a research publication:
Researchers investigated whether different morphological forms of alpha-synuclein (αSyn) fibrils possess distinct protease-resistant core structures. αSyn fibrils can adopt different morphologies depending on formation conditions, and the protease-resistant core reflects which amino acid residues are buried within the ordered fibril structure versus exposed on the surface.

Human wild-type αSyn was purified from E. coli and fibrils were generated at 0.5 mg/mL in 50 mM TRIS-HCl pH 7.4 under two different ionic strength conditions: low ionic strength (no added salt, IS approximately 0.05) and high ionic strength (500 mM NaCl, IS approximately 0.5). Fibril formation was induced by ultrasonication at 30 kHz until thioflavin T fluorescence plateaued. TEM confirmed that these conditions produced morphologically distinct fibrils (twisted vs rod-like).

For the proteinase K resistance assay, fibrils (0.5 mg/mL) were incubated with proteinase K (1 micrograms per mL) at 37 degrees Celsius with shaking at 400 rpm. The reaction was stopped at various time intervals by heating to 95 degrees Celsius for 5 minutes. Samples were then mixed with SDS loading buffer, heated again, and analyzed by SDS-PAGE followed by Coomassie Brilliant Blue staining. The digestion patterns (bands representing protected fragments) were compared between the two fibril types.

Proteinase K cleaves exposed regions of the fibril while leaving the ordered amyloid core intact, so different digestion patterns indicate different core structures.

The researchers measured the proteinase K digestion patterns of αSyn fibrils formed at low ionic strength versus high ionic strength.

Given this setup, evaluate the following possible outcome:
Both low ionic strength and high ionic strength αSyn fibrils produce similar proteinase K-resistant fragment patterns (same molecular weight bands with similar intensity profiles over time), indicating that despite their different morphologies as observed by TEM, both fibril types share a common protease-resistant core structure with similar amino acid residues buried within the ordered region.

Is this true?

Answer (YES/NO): NO